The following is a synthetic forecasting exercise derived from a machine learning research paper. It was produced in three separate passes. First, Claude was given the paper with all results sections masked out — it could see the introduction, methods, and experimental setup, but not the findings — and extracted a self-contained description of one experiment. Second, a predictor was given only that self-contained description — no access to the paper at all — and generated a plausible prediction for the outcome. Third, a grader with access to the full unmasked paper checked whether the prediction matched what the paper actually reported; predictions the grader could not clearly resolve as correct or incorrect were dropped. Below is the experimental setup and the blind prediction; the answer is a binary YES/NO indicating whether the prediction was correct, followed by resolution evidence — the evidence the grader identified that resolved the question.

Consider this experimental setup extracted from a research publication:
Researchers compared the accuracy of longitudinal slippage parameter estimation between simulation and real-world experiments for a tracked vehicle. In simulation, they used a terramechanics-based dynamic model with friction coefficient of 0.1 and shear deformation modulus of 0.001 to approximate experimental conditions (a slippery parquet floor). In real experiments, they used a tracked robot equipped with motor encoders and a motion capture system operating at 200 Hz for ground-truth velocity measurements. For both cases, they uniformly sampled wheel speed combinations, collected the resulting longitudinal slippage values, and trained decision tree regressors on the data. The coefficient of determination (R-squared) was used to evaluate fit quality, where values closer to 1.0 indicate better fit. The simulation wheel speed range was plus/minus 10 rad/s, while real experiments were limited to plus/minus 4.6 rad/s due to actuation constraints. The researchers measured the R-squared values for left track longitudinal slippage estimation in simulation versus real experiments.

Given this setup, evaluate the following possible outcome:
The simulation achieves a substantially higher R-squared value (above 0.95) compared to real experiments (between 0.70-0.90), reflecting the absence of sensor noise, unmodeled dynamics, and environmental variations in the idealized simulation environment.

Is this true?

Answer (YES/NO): NO